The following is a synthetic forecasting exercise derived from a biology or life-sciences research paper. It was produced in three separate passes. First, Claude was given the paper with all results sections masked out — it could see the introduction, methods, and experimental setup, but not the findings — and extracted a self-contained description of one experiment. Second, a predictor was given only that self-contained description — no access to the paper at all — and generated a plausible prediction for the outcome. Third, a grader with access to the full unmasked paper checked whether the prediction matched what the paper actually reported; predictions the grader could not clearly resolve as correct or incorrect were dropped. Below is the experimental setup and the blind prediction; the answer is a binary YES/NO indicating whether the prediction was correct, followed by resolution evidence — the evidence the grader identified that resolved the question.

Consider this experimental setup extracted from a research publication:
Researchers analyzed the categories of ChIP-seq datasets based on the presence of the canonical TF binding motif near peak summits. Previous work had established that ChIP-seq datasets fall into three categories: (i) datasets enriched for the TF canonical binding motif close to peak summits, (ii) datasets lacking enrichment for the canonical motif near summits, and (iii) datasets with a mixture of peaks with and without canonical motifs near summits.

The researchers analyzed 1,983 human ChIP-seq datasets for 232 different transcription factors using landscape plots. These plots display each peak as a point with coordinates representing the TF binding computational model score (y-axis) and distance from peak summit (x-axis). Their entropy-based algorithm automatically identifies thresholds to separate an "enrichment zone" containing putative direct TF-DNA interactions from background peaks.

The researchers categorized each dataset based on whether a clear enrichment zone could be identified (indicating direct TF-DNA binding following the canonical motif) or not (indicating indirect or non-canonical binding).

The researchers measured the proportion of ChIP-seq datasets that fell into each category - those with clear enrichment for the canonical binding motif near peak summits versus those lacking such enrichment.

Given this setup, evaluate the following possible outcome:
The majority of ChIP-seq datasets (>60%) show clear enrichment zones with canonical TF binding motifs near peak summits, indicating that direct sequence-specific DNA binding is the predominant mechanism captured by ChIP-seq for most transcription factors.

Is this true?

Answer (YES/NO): YES